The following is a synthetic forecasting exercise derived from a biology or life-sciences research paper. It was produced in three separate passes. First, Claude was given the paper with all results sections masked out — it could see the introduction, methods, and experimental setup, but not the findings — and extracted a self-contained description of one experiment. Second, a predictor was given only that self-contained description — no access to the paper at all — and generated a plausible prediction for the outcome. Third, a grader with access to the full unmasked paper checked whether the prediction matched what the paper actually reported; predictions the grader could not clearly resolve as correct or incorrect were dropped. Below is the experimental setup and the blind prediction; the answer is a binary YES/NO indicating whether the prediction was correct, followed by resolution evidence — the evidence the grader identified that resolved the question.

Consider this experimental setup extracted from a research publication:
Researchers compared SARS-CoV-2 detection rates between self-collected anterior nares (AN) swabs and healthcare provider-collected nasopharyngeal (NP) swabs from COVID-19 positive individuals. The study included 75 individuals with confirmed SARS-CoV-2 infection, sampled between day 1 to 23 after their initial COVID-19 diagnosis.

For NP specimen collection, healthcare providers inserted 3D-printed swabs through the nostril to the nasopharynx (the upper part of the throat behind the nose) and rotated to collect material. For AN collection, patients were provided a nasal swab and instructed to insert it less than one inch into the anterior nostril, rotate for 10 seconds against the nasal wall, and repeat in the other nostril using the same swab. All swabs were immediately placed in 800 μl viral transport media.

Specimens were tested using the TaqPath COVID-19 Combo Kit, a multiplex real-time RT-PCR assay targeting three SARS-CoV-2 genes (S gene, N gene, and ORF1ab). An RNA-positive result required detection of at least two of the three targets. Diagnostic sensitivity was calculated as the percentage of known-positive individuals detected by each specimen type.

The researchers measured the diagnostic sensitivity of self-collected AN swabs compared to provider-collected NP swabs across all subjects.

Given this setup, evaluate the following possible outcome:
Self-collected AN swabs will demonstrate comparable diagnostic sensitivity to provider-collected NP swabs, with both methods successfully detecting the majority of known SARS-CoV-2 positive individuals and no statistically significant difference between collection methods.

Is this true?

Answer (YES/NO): NO